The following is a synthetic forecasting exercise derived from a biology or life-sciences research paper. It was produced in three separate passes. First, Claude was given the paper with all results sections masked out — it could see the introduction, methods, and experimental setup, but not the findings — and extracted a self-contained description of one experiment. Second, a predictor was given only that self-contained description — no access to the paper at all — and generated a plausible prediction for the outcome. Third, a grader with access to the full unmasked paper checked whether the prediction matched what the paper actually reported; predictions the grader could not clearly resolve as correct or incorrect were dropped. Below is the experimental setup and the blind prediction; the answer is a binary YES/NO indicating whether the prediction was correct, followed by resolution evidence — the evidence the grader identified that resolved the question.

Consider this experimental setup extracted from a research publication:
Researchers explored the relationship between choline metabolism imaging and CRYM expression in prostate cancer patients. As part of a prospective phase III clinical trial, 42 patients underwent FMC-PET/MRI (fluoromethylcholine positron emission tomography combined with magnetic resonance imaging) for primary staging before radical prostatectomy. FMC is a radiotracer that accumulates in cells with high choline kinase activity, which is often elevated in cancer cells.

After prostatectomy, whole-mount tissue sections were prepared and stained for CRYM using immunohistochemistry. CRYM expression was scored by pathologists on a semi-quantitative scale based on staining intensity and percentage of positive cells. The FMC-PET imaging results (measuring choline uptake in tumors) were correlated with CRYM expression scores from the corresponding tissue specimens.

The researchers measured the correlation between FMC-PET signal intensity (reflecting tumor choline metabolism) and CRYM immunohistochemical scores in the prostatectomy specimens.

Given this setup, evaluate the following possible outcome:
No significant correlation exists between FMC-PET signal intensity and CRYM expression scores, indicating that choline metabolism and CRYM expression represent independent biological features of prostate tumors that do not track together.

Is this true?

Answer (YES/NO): NO